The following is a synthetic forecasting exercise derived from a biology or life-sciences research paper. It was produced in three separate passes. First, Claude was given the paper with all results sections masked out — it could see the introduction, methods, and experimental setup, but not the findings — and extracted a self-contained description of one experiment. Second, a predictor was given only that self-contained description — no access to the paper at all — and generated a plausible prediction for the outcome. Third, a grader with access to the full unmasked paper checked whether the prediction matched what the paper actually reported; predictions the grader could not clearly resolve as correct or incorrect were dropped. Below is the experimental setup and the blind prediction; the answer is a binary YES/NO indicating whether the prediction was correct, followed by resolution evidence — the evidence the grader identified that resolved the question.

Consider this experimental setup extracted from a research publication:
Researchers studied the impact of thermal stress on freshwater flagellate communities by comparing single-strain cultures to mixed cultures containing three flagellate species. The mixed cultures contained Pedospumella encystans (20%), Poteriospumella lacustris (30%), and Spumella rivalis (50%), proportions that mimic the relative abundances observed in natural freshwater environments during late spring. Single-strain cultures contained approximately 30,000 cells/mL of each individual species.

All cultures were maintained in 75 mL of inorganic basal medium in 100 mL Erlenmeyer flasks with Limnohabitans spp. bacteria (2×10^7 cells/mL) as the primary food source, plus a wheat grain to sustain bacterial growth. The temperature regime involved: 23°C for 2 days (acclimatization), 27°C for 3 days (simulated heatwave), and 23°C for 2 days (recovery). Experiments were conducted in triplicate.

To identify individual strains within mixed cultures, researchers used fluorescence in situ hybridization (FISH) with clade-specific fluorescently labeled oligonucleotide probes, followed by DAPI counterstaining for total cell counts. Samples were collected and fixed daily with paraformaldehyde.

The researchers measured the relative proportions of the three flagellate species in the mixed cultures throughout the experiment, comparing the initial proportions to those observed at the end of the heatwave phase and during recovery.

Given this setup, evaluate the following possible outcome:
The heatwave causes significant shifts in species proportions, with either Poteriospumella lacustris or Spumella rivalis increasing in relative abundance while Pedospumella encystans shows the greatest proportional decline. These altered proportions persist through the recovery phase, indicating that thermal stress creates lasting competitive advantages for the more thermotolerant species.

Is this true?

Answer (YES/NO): YES